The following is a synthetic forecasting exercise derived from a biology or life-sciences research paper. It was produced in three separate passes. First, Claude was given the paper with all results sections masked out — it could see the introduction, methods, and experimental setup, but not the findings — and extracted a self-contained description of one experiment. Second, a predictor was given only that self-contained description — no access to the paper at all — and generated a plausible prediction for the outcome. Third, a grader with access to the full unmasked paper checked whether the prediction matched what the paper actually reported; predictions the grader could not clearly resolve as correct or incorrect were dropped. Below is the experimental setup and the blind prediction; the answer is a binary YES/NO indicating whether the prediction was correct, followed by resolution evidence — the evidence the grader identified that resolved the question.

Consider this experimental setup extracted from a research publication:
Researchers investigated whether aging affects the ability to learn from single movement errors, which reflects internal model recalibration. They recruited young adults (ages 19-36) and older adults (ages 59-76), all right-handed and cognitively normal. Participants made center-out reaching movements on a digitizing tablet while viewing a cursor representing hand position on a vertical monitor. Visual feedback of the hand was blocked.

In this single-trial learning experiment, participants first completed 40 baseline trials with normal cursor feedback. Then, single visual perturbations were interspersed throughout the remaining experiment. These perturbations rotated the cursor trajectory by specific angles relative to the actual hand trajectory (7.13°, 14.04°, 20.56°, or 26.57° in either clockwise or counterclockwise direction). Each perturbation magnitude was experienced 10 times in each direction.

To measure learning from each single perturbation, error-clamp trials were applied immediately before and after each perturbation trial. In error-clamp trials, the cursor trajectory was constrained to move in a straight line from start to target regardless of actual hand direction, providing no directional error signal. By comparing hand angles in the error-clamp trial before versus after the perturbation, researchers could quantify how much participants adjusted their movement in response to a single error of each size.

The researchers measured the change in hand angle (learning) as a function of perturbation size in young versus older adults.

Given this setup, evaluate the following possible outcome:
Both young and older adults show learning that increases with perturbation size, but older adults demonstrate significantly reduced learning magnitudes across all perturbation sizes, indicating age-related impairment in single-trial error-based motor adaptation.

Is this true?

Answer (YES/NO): NO